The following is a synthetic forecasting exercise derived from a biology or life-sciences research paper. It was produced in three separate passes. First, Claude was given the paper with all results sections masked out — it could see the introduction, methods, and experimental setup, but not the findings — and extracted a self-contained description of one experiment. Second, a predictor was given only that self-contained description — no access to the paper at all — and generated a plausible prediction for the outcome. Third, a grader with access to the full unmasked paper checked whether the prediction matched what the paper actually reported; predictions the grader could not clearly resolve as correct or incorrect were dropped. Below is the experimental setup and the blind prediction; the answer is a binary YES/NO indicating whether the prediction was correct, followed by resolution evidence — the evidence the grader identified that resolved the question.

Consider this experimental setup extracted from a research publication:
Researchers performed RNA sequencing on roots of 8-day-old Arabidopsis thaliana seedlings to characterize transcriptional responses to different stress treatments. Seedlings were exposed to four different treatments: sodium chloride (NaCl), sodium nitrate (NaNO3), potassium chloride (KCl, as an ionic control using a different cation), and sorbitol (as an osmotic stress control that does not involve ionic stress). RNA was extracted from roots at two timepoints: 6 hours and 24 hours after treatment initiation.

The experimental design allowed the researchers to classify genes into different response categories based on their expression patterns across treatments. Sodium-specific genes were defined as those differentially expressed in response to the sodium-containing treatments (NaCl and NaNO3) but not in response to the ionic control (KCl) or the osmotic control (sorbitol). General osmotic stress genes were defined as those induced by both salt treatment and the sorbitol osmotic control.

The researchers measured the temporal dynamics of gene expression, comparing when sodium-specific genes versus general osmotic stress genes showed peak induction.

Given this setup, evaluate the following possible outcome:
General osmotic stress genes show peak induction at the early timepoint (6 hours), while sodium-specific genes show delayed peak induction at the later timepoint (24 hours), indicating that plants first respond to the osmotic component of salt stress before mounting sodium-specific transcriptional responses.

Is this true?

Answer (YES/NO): NO